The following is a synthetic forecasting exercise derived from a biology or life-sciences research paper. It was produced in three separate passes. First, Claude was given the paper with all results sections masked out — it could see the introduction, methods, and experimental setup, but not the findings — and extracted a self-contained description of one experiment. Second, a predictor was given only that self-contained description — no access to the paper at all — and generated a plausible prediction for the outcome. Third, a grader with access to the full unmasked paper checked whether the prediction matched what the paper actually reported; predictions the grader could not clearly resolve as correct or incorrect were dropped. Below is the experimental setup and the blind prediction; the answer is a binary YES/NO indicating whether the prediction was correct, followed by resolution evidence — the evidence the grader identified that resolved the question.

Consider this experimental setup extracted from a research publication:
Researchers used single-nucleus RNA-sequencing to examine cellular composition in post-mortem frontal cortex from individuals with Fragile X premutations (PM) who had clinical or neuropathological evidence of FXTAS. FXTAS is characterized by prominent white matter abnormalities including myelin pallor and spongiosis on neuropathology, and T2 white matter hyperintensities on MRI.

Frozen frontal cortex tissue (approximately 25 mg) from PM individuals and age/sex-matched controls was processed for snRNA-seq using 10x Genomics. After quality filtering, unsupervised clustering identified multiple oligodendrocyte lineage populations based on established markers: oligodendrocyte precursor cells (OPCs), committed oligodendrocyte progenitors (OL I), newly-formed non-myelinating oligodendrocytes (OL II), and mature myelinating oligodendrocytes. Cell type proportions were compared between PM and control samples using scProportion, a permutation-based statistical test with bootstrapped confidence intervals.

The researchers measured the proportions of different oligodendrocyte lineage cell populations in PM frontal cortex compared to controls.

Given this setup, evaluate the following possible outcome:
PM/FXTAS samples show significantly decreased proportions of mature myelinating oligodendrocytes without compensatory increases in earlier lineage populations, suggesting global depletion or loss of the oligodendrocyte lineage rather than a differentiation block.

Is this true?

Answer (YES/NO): NO